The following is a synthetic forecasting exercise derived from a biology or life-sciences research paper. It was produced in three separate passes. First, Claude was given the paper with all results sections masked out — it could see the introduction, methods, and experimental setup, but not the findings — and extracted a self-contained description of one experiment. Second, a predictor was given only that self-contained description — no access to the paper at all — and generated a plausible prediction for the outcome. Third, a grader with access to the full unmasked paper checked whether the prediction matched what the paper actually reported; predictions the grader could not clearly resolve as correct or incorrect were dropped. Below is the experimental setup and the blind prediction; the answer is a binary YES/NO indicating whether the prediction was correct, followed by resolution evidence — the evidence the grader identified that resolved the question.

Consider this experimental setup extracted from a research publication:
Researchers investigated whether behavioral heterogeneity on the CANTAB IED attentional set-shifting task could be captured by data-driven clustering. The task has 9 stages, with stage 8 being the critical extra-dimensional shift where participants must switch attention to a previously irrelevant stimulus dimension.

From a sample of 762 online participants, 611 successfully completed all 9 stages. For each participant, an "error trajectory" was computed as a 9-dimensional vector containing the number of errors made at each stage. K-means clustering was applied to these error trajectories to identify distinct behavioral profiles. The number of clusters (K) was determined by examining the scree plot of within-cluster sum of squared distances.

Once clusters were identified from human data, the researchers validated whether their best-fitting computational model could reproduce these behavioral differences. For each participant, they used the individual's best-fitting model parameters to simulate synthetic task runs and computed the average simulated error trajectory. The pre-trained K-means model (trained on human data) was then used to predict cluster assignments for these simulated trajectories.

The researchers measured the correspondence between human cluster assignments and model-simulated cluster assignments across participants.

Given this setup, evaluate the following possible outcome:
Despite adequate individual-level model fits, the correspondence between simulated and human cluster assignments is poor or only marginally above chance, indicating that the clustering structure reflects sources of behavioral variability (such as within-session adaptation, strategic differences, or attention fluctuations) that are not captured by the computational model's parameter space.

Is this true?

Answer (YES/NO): NO